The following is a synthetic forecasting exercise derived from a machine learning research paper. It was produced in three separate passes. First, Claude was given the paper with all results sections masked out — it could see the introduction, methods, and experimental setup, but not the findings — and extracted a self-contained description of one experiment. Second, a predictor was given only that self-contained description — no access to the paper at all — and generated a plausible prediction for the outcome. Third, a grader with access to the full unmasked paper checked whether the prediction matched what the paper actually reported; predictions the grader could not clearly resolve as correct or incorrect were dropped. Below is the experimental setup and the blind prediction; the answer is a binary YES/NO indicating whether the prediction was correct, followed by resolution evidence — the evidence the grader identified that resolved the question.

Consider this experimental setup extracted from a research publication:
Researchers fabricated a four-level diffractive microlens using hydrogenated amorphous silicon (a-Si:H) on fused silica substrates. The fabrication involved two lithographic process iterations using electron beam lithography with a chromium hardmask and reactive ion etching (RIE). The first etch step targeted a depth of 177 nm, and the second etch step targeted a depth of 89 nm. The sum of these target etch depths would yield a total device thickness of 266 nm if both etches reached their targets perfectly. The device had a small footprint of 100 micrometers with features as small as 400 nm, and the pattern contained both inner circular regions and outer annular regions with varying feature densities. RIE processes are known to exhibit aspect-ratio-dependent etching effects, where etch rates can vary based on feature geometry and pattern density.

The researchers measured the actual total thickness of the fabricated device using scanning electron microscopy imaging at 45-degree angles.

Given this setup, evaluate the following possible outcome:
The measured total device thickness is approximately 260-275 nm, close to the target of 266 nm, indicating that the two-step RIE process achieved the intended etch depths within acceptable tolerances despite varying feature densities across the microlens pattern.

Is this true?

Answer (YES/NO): NO